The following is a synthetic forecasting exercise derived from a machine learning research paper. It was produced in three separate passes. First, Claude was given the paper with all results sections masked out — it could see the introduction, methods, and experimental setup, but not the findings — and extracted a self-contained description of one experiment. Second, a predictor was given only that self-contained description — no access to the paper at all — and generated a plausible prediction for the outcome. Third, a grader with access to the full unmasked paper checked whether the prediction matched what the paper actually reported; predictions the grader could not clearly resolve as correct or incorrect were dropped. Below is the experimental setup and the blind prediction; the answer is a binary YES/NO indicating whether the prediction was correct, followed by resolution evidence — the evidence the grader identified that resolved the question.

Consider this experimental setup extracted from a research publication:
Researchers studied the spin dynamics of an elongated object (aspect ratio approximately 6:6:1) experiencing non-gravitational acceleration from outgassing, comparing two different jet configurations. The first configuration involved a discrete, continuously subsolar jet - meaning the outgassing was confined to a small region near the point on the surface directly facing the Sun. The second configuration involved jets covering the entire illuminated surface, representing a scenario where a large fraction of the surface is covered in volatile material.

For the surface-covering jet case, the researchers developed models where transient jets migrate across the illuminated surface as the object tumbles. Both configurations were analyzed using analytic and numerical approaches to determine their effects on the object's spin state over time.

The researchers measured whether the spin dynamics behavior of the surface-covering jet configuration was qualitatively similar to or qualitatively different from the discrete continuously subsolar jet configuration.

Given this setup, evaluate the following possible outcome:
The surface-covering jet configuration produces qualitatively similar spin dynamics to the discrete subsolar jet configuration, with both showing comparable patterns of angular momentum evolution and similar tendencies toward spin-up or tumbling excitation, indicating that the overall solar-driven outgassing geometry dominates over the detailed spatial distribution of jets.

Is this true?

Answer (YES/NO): YES